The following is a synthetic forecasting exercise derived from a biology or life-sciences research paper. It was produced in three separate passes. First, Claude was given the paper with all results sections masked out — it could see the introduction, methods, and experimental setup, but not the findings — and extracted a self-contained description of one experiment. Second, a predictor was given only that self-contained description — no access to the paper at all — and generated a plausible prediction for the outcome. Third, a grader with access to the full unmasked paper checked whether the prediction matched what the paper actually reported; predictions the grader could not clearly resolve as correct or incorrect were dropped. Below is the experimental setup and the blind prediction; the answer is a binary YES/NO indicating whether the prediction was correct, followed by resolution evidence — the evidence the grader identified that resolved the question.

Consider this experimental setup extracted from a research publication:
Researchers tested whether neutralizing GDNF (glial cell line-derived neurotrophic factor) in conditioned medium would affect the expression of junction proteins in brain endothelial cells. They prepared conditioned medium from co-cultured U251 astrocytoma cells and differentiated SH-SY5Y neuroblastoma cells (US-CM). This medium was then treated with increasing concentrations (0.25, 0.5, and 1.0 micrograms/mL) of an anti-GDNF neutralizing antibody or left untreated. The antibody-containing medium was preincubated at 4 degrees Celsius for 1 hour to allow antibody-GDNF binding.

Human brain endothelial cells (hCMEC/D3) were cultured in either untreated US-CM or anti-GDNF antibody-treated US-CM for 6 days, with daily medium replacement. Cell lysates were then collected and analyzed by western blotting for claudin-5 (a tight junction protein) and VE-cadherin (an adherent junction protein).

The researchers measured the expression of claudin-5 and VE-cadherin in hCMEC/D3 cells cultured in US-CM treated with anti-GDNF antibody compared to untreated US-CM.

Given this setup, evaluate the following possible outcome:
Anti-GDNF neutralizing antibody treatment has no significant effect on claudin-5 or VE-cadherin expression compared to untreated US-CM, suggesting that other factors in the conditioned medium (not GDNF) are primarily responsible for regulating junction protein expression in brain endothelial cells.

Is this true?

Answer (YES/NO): NO